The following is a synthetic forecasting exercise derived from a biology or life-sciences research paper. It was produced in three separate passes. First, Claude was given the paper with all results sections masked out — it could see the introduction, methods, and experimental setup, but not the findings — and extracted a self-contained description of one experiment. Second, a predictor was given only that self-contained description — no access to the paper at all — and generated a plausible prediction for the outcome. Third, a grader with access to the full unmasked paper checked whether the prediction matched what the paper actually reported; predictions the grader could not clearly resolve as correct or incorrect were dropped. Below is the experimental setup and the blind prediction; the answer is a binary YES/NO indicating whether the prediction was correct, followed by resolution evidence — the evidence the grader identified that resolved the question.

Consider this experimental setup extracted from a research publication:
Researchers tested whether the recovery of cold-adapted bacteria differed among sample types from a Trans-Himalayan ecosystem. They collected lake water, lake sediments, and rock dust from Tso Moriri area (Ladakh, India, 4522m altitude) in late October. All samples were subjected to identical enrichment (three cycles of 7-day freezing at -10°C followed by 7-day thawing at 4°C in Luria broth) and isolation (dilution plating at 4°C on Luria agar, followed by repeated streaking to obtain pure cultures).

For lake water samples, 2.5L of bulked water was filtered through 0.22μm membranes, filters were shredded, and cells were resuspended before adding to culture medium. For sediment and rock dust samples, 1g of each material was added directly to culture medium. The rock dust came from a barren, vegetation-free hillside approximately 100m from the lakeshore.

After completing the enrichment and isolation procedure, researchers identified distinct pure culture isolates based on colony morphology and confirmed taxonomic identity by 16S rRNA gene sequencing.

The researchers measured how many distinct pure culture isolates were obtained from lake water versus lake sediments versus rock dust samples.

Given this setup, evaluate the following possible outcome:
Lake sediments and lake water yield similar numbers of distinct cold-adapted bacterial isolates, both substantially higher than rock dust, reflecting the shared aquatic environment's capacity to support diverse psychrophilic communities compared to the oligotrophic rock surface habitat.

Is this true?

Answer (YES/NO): NO